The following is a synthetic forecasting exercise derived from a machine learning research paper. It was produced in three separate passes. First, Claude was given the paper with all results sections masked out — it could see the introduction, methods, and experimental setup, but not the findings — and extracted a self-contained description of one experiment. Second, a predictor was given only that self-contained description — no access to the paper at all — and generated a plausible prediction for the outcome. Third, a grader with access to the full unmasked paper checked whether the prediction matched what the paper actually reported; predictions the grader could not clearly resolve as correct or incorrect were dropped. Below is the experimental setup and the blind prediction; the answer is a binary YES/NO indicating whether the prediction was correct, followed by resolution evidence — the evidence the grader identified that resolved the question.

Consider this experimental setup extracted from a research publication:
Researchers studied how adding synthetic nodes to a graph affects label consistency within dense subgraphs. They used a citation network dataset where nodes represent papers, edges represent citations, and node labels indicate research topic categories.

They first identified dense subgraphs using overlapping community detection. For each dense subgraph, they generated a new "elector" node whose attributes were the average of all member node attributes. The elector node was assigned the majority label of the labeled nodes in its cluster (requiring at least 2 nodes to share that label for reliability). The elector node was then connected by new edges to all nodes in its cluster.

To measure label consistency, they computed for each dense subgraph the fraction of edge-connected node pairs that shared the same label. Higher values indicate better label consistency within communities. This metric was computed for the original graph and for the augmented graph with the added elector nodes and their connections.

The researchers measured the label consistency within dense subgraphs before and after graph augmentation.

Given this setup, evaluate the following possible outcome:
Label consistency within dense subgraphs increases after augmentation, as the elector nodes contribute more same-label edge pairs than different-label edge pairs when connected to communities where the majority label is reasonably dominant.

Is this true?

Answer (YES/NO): YES